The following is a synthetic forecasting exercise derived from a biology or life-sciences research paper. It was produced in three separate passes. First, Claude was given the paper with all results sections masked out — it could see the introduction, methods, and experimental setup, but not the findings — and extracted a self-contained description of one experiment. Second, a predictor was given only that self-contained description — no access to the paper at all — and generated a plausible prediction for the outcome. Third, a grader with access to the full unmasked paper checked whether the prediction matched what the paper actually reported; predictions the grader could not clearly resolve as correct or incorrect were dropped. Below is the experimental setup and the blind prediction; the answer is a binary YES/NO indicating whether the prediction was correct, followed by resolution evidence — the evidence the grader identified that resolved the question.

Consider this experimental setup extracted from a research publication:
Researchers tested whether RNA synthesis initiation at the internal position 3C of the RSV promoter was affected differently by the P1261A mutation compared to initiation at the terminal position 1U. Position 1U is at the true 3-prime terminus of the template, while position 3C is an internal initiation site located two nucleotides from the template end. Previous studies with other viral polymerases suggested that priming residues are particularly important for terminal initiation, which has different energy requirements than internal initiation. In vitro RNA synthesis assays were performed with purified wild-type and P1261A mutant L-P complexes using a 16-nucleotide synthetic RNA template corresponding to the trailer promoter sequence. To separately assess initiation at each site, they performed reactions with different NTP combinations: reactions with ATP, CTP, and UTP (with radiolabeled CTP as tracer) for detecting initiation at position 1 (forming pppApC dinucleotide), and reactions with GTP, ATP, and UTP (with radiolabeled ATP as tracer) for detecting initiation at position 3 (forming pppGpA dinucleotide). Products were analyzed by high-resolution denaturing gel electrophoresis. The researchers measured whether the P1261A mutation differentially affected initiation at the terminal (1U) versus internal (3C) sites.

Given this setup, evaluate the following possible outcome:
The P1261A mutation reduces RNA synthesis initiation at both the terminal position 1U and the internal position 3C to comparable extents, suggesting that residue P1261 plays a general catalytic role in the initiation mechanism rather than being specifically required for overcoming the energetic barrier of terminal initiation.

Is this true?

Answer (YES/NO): NO